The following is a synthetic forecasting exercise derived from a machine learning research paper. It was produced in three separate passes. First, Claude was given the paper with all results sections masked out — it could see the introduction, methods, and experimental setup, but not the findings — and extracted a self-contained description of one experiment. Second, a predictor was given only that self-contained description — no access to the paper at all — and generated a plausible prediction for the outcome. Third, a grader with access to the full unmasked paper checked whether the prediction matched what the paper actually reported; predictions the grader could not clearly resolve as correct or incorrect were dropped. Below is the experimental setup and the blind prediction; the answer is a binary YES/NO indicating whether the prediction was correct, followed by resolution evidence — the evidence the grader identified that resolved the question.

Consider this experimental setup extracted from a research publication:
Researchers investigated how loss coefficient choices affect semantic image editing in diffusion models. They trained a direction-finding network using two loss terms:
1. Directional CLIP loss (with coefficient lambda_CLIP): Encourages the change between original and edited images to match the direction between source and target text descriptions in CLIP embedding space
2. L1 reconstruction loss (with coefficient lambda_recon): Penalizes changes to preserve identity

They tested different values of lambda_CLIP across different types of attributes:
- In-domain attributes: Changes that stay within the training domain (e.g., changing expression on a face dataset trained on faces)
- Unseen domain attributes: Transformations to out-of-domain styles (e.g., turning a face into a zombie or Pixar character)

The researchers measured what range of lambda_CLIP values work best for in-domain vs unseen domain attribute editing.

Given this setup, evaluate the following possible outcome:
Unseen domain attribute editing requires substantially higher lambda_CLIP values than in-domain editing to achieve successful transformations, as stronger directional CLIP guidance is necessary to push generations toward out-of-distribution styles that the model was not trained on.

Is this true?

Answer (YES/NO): NO